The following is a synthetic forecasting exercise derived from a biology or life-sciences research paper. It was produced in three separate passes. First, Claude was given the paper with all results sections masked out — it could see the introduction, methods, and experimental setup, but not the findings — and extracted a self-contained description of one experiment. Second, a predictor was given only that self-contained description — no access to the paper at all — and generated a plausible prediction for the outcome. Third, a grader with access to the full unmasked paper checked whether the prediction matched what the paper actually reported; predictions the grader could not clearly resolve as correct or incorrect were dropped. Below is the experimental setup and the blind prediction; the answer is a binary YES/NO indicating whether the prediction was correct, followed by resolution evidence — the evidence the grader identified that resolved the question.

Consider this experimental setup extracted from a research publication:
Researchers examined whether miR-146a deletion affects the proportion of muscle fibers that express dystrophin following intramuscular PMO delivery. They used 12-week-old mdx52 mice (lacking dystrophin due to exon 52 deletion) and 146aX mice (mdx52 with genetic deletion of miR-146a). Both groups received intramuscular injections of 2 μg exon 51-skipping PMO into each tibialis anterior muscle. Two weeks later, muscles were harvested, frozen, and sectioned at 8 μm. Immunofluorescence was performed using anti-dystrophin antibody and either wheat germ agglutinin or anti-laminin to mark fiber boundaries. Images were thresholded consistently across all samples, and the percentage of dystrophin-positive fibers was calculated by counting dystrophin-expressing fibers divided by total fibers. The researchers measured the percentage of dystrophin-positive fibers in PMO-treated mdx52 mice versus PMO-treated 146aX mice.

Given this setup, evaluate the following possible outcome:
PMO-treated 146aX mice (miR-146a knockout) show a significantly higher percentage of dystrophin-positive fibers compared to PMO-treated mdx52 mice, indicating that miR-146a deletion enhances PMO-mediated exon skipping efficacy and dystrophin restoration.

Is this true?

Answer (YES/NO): NO